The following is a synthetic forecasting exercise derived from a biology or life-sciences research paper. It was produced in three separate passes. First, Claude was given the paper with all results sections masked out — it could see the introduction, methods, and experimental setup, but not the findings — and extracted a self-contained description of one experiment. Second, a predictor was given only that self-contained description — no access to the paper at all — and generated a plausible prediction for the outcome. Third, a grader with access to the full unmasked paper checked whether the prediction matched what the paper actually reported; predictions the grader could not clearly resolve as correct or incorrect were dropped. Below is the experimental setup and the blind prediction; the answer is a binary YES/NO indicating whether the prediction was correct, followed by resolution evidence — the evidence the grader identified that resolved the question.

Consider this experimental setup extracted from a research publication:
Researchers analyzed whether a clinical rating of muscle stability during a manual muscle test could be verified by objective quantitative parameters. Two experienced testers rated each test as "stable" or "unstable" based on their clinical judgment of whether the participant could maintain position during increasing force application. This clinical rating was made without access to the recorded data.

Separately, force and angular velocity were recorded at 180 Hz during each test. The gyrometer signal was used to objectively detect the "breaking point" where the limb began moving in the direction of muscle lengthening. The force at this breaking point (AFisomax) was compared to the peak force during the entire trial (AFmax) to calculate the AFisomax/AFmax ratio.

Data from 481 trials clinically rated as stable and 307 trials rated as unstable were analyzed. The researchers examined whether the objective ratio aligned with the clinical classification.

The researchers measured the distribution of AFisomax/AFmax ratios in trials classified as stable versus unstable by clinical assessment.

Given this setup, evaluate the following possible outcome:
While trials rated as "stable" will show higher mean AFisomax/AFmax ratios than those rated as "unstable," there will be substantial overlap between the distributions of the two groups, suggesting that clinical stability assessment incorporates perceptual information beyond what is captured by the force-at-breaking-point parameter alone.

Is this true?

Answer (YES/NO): NO